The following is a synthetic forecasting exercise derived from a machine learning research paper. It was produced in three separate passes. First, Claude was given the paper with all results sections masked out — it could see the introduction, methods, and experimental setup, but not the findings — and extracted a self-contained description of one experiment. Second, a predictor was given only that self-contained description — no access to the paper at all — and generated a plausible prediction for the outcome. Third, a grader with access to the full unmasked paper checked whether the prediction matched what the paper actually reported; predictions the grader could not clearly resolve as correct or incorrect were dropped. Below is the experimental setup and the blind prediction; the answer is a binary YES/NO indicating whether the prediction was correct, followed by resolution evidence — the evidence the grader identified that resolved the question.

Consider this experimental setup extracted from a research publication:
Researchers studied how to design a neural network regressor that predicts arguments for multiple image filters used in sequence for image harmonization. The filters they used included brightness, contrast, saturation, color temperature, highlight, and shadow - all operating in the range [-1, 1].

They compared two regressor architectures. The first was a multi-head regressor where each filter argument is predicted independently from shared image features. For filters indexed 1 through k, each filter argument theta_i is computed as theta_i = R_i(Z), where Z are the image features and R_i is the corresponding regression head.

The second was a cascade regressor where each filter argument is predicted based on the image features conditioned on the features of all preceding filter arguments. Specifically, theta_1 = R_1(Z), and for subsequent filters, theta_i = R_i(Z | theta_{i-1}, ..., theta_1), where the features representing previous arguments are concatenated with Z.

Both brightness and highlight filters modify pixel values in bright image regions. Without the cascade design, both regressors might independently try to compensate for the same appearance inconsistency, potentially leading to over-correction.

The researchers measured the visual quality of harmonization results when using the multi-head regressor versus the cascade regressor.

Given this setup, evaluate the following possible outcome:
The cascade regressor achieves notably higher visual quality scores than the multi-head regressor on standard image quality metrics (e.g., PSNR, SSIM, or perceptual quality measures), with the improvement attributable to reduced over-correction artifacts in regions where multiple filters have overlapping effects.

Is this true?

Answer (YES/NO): YES